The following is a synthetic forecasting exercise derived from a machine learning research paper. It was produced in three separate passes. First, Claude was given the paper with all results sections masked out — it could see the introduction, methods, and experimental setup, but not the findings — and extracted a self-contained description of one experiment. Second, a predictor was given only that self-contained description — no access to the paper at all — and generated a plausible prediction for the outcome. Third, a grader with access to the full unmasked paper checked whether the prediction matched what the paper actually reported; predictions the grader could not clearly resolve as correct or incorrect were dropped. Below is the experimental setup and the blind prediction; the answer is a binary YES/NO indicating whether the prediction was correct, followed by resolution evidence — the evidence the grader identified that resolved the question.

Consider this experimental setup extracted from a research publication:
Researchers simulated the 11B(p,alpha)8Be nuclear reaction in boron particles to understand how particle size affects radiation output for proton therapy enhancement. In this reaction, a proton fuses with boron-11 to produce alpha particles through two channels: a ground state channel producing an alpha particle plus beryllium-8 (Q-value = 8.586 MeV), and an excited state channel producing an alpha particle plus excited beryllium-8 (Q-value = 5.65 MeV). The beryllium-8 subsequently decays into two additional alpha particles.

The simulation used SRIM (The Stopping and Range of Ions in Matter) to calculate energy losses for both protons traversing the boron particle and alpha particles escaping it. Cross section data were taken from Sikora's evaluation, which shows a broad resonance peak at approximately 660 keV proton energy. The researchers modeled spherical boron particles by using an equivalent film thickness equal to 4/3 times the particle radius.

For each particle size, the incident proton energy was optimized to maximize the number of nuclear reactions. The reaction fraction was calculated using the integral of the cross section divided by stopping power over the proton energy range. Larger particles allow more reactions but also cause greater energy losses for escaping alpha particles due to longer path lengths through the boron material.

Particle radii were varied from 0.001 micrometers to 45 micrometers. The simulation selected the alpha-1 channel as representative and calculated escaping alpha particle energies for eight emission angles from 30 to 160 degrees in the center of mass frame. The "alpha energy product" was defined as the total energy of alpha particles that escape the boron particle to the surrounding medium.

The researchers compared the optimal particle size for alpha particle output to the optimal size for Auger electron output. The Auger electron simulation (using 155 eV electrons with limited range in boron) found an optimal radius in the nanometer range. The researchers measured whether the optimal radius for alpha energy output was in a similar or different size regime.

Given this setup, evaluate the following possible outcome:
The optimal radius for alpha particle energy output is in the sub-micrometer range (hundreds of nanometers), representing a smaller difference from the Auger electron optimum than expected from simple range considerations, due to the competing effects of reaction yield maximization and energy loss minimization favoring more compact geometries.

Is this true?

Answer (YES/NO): NO